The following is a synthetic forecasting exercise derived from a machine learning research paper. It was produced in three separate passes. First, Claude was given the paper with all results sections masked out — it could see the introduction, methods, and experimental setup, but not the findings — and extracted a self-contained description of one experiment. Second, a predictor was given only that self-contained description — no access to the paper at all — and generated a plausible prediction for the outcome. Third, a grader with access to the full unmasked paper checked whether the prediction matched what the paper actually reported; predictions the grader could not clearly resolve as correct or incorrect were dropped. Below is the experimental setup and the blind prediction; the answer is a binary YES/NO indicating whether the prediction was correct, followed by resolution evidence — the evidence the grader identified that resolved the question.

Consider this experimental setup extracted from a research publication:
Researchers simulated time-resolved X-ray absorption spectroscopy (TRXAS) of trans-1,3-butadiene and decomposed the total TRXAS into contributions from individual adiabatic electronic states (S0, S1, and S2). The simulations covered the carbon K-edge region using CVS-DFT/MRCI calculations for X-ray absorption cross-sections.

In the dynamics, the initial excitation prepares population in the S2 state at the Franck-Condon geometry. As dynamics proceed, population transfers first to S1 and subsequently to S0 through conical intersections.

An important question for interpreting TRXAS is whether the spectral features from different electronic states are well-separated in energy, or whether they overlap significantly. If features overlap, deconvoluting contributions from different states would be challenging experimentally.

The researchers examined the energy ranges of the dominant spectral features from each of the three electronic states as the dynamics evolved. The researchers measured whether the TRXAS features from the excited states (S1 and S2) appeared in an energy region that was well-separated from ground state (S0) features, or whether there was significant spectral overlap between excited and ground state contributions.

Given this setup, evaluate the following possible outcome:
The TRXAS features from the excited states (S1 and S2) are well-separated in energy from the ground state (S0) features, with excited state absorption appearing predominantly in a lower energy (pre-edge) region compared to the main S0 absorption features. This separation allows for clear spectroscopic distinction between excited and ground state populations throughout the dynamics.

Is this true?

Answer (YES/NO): NO